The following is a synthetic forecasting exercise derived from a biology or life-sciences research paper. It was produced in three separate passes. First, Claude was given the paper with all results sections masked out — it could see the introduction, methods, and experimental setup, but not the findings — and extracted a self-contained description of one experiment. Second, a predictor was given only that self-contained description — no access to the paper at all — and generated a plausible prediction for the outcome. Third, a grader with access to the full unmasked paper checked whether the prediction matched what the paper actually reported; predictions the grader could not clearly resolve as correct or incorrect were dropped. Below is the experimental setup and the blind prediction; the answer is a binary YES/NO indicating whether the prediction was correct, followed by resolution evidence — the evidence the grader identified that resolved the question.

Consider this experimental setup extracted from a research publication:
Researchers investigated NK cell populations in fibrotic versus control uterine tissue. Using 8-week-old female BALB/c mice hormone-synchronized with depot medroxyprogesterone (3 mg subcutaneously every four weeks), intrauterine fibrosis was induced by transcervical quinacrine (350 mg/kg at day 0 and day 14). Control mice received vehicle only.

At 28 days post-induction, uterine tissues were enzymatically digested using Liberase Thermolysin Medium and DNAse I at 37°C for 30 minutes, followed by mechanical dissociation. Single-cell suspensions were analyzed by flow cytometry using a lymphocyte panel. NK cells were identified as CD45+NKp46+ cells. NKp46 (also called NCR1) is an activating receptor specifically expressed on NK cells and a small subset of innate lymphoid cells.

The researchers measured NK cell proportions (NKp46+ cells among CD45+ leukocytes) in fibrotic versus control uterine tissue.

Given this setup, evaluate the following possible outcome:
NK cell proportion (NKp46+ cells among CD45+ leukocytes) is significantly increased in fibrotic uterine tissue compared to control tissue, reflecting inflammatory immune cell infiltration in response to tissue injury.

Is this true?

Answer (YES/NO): NO